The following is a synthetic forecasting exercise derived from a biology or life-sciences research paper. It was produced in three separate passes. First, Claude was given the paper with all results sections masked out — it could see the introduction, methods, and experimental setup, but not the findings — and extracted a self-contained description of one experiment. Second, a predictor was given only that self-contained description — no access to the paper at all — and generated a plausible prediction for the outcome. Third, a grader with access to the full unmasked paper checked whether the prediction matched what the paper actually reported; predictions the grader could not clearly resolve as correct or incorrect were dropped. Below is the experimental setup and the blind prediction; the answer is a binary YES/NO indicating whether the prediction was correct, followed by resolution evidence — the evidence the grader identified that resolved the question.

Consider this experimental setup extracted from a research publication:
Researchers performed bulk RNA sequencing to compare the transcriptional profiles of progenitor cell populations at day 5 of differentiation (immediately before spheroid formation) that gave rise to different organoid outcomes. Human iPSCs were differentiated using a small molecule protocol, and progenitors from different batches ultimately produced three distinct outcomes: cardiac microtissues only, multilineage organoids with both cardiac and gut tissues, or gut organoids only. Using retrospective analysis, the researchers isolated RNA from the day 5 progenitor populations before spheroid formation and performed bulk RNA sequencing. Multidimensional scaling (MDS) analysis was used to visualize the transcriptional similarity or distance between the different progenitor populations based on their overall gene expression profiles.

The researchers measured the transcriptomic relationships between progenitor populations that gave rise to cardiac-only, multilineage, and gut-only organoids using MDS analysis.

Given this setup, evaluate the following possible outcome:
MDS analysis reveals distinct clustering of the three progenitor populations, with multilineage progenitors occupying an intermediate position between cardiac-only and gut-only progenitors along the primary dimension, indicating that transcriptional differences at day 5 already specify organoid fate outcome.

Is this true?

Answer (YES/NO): YES